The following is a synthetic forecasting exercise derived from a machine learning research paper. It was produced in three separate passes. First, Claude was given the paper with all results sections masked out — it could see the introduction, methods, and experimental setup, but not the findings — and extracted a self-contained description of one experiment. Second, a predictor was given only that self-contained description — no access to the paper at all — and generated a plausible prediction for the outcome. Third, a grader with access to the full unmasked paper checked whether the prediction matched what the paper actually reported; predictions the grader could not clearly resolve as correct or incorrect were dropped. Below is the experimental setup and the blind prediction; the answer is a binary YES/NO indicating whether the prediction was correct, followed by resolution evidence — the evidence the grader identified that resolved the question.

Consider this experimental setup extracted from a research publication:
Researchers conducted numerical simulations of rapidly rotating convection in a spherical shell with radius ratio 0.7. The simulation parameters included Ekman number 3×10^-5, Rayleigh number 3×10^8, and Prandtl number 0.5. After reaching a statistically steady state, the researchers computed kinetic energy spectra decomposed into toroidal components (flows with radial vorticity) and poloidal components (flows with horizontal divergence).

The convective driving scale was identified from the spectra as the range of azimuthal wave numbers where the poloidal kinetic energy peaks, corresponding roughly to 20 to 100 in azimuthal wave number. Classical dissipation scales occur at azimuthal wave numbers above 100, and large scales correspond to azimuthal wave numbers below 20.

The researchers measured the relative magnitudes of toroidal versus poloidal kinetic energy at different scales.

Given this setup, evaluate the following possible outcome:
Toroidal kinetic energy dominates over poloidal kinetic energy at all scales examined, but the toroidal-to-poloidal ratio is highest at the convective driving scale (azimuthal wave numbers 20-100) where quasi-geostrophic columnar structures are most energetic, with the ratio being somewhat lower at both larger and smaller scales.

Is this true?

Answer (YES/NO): NO